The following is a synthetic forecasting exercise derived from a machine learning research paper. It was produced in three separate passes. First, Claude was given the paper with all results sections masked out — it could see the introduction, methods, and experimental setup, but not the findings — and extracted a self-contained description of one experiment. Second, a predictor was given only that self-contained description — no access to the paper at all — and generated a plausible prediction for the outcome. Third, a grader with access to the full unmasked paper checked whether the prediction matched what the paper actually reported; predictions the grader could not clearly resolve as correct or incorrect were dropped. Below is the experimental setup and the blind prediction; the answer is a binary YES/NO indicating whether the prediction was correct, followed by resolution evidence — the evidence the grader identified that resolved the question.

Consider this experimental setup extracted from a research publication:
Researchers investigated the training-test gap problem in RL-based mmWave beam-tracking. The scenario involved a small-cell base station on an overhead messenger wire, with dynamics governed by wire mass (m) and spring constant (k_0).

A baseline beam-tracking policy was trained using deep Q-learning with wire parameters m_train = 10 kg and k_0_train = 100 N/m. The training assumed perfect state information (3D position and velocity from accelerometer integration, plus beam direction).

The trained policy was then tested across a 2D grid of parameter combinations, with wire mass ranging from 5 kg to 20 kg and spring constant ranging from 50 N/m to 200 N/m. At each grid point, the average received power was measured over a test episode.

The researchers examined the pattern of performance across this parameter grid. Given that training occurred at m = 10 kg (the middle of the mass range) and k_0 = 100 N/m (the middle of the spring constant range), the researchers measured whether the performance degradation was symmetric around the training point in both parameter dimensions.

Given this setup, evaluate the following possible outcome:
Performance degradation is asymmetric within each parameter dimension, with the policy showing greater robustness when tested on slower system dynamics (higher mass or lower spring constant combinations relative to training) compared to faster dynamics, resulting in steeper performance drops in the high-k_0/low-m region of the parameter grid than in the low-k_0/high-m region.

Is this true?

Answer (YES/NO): NO